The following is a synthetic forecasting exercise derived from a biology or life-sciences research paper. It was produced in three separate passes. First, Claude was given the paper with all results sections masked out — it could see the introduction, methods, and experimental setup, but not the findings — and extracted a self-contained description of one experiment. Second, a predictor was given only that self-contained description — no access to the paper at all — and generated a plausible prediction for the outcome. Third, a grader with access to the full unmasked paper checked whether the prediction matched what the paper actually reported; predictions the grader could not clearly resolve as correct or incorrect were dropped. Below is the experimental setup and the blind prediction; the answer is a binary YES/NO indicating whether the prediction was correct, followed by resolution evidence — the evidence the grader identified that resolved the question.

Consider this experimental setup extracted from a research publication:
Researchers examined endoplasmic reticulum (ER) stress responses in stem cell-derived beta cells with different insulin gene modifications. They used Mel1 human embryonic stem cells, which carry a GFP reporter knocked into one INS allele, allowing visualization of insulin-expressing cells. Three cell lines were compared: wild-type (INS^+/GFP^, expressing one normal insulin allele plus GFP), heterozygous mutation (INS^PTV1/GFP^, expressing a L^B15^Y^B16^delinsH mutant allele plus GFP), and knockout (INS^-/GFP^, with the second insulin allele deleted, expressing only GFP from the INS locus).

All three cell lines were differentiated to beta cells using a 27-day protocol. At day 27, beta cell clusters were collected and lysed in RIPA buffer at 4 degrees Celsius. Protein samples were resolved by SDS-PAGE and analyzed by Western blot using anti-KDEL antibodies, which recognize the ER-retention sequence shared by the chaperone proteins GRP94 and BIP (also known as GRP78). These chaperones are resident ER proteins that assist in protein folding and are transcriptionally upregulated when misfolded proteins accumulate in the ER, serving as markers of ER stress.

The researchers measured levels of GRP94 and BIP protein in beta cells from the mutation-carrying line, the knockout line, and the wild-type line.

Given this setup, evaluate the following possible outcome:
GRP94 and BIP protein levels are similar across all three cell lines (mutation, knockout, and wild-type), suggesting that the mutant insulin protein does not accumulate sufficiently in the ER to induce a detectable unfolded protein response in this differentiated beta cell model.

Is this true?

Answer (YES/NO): NO